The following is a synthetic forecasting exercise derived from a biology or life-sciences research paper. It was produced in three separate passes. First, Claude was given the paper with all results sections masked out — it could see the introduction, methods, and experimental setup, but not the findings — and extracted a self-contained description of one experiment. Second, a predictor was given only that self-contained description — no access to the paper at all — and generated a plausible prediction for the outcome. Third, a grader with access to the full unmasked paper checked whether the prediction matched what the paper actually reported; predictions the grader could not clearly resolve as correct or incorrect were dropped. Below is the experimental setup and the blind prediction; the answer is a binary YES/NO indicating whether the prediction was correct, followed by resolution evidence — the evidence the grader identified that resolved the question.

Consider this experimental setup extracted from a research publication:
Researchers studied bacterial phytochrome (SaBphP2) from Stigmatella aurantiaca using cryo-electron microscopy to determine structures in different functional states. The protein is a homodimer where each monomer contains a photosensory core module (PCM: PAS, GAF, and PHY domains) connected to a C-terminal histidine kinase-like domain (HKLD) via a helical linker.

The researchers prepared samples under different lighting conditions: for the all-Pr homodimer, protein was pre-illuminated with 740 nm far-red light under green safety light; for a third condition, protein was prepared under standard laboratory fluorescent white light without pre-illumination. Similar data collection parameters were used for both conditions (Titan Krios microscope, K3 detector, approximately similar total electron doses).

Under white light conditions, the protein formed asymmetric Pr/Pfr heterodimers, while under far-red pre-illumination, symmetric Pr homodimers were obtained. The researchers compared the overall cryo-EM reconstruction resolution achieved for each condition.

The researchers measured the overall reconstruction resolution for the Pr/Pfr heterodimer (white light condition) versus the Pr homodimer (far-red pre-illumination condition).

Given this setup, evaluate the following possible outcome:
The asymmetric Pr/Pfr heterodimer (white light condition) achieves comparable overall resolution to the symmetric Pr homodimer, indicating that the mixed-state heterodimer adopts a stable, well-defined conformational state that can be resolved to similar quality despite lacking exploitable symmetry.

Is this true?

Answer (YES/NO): NO